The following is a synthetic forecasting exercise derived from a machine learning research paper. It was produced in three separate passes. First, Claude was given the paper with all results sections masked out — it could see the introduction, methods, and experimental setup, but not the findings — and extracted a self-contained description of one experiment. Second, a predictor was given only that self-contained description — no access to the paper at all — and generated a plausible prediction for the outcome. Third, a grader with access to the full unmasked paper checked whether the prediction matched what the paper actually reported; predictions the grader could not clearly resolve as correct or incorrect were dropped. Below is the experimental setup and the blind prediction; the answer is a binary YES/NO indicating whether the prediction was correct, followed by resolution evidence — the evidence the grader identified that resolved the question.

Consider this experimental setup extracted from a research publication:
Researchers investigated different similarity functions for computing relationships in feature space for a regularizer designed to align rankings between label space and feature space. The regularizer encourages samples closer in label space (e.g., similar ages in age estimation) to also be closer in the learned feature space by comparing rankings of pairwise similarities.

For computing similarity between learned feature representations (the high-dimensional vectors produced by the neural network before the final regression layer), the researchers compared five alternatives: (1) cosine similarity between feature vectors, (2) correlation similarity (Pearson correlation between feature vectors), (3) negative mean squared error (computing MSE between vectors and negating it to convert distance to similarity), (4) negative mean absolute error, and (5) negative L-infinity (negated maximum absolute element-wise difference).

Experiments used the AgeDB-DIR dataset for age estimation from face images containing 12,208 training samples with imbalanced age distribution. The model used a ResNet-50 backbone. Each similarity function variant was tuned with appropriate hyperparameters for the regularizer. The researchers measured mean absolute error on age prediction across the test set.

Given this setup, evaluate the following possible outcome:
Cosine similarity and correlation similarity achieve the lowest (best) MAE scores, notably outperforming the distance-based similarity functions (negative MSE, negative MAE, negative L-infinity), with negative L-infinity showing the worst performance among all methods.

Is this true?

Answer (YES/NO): NO